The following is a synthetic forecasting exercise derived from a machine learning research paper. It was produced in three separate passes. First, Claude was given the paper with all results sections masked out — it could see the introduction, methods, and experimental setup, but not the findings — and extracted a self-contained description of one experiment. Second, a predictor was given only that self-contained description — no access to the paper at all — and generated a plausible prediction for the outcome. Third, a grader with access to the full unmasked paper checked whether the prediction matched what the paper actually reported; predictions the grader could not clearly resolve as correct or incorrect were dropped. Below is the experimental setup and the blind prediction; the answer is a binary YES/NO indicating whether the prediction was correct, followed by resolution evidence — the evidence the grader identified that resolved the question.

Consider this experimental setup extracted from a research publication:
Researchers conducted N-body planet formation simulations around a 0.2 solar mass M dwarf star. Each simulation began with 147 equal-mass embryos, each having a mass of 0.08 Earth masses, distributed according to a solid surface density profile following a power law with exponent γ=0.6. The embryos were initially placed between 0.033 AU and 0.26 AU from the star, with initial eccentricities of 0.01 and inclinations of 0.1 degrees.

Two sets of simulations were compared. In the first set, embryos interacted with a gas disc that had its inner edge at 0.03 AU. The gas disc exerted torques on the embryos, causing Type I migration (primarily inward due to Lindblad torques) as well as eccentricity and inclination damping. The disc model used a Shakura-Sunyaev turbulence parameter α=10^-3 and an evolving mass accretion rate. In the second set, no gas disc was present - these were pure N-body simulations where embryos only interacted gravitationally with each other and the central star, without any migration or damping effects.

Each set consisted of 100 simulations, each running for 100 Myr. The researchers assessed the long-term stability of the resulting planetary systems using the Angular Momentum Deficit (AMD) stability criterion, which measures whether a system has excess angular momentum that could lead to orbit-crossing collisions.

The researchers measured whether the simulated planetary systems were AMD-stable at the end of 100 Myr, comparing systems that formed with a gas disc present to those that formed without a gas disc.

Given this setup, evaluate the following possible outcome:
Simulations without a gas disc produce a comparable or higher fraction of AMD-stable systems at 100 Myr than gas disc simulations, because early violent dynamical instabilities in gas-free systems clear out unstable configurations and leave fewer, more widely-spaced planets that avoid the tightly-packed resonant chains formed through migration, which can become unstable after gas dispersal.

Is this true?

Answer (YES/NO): NO